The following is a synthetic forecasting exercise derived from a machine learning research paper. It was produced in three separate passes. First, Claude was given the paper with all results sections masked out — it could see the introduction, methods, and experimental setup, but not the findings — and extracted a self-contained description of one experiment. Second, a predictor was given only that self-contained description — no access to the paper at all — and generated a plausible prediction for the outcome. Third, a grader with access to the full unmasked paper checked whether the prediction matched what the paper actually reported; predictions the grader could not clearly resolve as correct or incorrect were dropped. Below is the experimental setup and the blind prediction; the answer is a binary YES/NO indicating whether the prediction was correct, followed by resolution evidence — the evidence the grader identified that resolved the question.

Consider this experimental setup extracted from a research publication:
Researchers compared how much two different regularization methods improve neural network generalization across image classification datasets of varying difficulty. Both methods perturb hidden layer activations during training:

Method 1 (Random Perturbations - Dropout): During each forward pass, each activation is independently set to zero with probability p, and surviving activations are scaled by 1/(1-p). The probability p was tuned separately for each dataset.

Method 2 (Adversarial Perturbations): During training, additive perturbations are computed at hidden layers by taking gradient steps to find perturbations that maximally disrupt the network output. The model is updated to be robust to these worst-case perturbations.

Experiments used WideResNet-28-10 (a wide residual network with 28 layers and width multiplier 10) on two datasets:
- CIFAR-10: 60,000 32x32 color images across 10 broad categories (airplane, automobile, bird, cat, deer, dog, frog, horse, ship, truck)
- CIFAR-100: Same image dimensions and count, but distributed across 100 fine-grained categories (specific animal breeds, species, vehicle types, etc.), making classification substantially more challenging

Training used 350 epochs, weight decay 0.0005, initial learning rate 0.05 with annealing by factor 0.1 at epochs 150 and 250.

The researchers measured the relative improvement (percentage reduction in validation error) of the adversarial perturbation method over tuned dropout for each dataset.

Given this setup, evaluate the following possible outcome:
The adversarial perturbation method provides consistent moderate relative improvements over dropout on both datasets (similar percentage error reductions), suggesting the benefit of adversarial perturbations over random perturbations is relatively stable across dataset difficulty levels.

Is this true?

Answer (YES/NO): NO